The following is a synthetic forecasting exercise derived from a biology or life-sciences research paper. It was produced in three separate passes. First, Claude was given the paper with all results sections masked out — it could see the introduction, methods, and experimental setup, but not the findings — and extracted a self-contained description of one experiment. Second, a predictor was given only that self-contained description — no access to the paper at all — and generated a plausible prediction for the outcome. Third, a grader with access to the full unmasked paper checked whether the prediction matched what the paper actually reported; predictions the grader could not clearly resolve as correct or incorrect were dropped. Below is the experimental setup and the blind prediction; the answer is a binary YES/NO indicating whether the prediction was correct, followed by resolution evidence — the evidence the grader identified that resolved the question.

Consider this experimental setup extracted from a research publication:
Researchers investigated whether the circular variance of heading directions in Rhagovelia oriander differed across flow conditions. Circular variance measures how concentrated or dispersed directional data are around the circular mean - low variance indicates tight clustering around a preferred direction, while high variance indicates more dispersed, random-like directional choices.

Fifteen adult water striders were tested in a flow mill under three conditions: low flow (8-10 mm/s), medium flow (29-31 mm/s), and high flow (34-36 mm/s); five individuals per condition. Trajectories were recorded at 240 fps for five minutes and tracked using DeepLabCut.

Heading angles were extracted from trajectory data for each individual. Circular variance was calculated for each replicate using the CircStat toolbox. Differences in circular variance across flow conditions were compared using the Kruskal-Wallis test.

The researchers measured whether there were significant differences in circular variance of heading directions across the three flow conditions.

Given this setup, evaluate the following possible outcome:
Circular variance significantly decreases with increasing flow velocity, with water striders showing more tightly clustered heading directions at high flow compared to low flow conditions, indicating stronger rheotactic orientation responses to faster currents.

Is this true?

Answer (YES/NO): NO